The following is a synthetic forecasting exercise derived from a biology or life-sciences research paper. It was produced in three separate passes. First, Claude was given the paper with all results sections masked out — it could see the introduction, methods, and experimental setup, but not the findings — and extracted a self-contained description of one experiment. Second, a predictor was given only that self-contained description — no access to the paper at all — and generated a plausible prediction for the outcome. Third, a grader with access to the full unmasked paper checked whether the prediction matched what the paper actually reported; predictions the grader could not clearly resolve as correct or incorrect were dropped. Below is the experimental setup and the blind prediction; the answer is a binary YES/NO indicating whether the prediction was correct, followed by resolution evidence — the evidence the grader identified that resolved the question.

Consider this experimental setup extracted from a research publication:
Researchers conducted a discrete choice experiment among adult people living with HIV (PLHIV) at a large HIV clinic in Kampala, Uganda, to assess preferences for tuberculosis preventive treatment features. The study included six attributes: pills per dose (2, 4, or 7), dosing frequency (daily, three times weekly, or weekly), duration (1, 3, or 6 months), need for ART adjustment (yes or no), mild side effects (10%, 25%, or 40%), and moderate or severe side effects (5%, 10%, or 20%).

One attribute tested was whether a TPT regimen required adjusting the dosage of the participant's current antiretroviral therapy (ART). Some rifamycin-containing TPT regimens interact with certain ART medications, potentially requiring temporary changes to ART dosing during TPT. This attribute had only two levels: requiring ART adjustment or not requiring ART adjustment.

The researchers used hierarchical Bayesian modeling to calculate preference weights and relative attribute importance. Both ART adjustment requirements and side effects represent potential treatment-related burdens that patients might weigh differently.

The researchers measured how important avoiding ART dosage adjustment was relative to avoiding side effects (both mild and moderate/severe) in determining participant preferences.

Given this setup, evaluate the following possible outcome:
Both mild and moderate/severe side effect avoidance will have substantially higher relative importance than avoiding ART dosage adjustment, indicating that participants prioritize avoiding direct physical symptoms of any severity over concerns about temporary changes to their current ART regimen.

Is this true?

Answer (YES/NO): NO